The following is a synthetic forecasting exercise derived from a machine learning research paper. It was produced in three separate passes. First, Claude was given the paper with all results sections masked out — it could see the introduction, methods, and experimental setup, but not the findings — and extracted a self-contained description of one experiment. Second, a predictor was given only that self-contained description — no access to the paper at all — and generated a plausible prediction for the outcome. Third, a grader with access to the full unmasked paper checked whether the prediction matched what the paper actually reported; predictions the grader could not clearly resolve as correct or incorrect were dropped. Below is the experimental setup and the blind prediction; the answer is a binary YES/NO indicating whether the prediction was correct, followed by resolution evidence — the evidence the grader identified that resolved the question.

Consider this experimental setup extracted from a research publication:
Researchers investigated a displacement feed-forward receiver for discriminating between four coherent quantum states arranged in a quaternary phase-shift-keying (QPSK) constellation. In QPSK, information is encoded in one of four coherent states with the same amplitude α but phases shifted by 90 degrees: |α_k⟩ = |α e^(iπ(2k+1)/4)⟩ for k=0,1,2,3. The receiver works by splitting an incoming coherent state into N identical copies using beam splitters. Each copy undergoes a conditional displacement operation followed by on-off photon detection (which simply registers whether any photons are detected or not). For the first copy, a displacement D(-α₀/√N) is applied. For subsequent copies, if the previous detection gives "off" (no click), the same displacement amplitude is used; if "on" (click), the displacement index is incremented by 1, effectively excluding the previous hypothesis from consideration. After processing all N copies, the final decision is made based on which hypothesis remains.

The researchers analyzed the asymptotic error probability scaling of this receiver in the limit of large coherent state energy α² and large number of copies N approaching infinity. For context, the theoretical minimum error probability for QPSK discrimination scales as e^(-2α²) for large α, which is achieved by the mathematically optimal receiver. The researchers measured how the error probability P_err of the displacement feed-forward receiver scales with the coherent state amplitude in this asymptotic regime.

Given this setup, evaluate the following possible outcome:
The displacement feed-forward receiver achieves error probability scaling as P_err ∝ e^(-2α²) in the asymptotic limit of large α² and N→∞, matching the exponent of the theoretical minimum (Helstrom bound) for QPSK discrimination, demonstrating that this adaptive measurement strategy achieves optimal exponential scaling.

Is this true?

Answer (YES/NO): NO